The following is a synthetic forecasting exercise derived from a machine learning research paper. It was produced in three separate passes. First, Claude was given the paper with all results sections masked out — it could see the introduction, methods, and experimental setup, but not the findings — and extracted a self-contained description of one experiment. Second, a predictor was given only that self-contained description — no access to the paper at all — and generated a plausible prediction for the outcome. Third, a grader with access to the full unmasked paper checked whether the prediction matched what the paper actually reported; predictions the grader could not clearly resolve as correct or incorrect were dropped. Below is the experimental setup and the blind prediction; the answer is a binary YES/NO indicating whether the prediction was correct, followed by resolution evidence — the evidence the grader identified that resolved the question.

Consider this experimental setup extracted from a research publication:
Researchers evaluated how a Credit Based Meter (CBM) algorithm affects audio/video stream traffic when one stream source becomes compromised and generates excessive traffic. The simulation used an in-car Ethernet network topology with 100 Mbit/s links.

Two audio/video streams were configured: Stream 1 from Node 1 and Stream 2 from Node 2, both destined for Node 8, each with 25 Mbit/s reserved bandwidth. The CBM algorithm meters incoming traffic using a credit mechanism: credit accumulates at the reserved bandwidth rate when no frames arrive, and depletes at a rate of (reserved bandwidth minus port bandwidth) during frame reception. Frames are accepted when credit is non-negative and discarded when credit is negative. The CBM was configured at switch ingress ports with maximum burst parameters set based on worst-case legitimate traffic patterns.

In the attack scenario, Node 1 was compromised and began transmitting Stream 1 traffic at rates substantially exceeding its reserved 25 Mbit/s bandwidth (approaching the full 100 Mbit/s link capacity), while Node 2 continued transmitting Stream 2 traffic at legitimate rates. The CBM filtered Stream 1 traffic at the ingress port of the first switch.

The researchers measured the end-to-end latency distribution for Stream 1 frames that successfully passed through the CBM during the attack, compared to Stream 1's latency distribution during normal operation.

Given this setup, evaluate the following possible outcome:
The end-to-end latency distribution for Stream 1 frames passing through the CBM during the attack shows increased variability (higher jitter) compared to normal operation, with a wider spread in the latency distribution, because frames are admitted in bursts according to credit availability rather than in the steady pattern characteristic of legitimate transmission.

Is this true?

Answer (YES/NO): NO